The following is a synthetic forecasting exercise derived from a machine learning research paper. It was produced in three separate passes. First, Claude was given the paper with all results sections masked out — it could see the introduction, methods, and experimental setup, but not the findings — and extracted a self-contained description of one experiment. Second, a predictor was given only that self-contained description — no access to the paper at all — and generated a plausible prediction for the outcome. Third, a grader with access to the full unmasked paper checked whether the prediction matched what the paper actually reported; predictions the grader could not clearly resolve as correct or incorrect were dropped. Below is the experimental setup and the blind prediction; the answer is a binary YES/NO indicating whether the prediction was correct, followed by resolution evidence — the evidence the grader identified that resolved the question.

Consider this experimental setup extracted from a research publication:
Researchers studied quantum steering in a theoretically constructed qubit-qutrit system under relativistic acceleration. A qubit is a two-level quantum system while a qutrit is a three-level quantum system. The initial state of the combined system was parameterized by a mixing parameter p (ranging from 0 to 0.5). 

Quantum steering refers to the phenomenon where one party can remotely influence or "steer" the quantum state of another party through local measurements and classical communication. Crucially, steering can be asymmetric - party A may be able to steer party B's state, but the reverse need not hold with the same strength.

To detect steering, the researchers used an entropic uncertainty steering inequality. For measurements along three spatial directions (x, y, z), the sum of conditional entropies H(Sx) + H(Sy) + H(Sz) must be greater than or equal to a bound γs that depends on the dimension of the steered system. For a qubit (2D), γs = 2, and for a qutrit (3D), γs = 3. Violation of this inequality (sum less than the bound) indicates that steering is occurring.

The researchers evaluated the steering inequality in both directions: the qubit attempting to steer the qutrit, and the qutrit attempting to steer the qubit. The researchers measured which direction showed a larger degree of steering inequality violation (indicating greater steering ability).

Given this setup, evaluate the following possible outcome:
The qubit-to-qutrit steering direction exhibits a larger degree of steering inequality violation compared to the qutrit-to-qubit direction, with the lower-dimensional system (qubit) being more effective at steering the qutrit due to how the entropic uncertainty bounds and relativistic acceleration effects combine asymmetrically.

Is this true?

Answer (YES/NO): YES